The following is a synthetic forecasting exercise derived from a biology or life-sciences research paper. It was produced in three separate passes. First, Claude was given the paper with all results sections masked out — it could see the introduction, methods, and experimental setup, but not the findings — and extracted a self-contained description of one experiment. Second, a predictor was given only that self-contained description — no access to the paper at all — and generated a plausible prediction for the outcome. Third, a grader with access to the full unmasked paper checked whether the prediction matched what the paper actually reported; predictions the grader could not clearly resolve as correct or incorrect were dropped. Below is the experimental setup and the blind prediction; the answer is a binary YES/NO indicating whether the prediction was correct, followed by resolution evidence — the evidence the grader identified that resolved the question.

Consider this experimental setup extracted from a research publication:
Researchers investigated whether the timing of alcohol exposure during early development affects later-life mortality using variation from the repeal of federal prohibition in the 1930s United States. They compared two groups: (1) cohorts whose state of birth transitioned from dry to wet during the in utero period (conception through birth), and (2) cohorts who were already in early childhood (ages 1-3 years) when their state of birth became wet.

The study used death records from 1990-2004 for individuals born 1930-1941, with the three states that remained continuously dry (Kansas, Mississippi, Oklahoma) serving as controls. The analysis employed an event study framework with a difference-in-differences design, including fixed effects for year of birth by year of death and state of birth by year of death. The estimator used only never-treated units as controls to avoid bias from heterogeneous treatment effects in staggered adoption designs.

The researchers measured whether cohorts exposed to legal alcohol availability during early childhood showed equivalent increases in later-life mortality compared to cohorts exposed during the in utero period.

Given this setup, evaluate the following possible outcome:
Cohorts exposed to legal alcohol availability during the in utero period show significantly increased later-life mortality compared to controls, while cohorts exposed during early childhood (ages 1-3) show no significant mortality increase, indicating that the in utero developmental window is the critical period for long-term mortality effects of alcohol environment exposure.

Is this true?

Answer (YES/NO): YES